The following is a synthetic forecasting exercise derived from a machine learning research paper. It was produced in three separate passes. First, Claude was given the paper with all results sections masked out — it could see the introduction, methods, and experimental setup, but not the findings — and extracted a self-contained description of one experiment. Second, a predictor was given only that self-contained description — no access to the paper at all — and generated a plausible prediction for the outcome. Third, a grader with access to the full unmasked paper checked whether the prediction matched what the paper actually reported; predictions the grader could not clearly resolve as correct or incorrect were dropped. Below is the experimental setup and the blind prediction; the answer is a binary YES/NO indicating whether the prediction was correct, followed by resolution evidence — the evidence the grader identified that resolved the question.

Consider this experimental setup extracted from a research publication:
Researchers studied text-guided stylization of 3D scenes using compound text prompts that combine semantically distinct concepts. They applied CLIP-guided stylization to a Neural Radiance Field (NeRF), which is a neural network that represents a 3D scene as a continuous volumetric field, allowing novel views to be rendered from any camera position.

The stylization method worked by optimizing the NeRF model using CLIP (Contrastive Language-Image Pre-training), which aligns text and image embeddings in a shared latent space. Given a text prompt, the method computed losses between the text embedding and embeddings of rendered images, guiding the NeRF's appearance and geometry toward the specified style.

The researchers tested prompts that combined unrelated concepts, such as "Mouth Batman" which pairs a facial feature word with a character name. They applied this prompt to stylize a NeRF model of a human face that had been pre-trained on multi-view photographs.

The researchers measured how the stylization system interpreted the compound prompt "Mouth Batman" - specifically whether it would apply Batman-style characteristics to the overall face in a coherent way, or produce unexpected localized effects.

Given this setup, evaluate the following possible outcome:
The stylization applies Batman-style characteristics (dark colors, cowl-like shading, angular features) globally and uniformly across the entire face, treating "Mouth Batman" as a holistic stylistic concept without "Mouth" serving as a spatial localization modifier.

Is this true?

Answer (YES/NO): NO